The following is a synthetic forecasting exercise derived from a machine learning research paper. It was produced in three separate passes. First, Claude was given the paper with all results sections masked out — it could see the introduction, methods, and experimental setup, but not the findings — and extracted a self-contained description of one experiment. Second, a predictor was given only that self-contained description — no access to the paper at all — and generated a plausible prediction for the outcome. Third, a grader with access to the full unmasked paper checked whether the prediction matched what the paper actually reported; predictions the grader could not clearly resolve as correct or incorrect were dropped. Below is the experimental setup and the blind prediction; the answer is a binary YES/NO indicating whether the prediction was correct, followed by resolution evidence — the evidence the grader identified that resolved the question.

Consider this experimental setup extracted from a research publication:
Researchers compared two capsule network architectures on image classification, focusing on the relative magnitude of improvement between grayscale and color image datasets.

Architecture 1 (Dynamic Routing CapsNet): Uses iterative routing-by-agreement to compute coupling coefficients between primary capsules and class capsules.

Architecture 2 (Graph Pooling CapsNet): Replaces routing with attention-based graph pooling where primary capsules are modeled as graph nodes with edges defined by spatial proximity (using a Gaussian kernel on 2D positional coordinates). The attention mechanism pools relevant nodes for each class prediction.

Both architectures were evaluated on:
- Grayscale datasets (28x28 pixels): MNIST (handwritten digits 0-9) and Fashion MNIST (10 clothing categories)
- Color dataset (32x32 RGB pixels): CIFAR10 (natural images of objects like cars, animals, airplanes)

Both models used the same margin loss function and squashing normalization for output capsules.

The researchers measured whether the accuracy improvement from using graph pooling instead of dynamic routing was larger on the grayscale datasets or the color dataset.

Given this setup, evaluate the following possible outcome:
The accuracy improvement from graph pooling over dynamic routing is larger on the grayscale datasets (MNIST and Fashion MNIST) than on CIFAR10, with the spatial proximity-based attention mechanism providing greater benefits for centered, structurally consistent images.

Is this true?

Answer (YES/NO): NO